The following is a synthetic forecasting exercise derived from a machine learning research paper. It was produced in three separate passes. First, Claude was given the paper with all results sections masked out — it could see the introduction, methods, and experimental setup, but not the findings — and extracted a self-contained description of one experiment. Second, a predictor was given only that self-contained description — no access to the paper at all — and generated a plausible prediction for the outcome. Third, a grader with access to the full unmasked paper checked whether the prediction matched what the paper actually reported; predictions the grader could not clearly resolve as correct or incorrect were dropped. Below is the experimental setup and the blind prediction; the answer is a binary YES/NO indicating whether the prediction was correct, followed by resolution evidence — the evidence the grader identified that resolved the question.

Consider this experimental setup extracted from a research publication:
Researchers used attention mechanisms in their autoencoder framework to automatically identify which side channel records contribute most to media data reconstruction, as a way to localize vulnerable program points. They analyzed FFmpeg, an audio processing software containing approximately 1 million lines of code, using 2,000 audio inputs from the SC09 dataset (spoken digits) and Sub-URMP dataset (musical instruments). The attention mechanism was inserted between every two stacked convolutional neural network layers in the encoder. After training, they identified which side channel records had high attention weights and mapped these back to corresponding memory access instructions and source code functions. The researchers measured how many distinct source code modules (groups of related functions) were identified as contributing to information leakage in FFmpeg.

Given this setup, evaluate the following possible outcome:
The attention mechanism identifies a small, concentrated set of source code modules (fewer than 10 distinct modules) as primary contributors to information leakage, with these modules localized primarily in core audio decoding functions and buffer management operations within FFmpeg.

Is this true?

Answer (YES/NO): NO